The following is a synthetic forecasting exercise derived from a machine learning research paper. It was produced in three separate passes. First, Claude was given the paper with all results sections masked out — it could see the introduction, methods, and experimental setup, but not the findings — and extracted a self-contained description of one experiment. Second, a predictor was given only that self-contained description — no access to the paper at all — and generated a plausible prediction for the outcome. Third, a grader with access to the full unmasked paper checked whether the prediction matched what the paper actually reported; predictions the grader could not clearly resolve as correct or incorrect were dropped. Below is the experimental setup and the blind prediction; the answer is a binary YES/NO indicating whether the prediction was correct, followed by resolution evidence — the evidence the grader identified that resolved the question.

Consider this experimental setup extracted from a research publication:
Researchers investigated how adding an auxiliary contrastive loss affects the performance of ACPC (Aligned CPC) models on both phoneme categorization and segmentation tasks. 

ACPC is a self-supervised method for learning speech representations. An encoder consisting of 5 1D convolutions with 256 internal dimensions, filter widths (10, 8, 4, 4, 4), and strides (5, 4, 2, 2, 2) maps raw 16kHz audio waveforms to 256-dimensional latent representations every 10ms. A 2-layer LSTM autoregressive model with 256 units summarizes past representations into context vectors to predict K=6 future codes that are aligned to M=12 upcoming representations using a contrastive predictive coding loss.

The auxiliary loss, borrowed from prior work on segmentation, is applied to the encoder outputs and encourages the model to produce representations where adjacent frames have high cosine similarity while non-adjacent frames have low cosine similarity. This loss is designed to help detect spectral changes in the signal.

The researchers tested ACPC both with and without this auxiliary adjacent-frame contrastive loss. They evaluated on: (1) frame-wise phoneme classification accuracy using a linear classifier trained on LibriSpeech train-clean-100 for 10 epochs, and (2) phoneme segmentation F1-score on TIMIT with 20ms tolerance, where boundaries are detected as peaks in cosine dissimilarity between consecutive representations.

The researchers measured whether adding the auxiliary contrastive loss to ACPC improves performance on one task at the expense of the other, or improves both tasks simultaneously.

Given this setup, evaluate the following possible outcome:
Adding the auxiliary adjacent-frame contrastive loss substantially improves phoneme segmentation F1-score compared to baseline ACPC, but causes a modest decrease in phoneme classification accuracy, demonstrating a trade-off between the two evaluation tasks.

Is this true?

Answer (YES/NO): NO